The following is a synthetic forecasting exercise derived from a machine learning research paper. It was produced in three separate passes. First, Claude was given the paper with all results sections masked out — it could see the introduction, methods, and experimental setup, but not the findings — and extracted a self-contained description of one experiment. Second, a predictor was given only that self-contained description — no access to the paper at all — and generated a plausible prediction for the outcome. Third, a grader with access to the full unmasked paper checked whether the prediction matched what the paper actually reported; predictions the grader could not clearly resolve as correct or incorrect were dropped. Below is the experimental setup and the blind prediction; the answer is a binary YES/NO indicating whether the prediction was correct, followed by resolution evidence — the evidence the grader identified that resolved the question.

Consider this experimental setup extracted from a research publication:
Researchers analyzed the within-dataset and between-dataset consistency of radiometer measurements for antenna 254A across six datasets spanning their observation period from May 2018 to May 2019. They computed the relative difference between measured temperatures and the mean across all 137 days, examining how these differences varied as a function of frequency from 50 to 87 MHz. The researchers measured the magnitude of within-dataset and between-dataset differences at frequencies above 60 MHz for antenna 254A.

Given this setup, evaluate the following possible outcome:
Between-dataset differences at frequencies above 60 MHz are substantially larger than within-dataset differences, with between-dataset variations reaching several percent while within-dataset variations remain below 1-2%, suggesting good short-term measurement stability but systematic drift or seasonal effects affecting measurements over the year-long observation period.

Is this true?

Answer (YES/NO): NO